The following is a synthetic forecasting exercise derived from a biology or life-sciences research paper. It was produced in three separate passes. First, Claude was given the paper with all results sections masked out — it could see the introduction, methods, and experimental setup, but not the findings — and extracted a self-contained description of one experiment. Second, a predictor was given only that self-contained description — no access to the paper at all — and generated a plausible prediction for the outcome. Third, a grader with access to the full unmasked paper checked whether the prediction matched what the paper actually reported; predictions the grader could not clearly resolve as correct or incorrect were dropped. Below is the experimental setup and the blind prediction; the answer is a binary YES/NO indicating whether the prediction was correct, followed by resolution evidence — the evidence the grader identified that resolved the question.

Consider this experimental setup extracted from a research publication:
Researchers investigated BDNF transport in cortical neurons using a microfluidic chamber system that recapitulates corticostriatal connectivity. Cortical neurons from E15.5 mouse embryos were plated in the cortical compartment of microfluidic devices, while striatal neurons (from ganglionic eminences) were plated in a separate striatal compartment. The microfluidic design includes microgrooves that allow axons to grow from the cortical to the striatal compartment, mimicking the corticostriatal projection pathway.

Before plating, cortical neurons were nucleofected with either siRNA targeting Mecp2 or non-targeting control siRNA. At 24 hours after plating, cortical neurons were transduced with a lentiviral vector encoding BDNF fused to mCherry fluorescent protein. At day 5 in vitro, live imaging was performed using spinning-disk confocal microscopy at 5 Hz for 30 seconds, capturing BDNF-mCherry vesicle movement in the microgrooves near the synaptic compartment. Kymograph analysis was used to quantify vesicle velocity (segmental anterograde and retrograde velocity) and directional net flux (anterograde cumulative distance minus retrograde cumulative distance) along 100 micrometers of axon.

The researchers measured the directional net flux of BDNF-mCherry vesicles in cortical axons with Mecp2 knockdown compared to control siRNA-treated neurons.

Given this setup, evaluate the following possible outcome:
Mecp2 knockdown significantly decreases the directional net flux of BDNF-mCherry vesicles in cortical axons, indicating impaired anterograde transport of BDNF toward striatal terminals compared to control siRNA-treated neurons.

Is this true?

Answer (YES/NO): YES